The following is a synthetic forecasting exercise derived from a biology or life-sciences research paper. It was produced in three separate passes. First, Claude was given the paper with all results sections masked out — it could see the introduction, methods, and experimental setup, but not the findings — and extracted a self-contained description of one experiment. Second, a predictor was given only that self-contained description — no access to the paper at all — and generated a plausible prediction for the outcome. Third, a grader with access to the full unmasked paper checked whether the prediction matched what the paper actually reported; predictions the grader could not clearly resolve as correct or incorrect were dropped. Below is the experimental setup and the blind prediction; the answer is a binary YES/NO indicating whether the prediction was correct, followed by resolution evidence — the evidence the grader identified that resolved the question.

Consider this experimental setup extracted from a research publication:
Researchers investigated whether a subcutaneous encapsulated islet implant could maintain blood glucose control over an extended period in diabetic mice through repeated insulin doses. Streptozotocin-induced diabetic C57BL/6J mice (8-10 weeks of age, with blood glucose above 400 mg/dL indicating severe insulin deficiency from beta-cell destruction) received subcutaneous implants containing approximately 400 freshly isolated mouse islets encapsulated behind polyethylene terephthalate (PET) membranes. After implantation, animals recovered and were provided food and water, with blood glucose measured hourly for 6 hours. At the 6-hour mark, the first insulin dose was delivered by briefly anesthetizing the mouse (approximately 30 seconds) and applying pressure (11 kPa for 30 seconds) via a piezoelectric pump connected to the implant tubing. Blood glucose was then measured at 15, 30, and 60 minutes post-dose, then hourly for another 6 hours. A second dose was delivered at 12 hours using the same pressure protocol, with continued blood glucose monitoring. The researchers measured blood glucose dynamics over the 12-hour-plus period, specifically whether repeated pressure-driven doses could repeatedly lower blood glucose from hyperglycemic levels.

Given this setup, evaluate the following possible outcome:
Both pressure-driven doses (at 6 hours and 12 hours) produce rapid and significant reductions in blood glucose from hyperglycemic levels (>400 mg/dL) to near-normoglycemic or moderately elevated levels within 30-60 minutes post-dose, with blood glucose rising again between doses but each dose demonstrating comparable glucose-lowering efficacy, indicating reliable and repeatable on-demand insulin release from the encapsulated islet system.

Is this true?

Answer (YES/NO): YES